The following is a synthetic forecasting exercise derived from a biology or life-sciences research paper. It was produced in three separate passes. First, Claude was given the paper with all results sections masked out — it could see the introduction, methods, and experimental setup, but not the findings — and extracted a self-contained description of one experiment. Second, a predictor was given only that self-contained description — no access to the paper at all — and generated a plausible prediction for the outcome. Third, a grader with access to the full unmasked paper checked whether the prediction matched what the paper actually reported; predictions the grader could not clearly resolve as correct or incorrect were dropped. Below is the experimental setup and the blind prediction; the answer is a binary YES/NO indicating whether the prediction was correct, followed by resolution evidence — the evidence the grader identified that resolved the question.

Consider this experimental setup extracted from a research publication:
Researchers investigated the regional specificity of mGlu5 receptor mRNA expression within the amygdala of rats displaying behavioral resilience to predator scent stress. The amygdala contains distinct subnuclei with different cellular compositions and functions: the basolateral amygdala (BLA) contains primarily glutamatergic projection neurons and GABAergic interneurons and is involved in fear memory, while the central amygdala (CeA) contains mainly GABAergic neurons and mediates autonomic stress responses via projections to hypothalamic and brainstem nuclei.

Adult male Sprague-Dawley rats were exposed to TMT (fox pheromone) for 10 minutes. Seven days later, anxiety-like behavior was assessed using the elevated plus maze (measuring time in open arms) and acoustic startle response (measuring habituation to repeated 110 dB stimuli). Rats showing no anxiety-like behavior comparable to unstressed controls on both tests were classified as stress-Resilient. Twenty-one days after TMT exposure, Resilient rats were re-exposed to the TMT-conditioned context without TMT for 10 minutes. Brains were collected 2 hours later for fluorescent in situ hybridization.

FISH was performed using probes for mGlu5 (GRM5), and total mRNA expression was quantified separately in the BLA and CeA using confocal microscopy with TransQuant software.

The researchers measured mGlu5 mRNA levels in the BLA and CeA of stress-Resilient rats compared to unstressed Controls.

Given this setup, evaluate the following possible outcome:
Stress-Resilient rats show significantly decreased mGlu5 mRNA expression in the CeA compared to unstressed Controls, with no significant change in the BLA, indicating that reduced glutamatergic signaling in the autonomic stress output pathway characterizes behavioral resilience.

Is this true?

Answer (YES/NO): NO